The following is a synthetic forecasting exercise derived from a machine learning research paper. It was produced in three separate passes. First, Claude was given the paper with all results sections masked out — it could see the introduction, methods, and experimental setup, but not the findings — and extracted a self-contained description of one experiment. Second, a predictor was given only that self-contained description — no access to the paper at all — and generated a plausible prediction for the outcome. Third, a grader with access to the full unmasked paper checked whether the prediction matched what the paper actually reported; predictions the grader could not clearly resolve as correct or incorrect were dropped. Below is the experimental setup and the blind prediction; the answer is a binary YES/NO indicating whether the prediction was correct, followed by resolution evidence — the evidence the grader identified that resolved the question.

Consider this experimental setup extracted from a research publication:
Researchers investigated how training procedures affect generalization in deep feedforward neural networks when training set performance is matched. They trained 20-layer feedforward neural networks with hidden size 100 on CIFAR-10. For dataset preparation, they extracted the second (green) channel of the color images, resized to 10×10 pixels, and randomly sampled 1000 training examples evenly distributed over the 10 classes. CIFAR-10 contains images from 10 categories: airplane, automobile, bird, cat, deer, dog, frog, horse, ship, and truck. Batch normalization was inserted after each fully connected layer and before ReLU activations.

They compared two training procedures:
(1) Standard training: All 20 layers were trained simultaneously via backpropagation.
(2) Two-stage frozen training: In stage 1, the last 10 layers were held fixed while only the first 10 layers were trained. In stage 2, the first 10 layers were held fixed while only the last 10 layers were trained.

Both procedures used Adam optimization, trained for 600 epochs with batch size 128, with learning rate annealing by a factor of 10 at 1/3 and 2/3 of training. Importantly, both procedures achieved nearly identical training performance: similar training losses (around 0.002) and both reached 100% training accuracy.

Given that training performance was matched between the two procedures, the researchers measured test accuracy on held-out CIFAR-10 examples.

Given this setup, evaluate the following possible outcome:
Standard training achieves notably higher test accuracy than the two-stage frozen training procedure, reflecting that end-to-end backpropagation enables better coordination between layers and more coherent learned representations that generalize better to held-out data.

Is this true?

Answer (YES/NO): YES